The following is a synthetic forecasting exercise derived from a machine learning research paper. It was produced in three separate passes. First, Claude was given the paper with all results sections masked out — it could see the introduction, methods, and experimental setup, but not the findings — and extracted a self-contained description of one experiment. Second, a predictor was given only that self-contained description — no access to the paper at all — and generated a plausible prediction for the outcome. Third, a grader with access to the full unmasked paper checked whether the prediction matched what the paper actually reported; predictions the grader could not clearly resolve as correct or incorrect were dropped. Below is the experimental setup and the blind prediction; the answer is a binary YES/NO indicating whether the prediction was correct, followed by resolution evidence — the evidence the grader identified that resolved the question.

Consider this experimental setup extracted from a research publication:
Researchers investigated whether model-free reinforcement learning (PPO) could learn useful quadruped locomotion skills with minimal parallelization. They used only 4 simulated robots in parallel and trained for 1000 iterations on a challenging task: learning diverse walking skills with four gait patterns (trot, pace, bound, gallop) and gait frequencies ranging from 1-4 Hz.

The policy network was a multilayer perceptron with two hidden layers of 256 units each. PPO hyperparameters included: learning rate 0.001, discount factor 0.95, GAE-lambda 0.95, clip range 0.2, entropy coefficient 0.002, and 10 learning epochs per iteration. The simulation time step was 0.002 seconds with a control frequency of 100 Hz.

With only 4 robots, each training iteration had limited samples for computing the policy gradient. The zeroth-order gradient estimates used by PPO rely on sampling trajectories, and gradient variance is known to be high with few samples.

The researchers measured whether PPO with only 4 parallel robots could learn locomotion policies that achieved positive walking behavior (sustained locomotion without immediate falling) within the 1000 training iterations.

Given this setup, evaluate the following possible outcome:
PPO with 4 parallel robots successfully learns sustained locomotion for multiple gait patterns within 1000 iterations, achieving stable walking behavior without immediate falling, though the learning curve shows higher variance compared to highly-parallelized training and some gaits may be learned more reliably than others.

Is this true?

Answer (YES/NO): NO